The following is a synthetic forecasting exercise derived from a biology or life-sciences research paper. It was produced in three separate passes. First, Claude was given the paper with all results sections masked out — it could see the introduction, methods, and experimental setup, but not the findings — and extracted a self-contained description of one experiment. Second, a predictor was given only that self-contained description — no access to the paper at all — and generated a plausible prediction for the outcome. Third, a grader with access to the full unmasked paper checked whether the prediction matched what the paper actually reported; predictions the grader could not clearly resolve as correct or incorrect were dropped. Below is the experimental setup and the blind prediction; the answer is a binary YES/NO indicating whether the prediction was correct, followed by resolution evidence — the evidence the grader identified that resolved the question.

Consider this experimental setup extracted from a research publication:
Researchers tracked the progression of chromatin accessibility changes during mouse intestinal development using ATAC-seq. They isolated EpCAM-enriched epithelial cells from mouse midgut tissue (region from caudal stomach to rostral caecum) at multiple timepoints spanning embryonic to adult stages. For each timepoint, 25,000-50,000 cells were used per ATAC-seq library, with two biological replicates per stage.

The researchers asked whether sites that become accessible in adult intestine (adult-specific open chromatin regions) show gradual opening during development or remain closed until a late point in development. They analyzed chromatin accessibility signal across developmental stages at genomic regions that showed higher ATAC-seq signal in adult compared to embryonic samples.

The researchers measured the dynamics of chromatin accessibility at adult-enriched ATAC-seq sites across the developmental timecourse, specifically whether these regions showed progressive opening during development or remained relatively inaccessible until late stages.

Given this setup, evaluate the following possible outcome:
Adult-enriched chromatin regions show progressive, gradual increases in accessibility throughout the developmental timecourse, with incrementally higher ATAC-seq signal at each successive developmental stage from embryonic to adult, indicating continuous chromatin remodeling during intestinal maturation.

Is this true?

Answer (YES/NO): NO